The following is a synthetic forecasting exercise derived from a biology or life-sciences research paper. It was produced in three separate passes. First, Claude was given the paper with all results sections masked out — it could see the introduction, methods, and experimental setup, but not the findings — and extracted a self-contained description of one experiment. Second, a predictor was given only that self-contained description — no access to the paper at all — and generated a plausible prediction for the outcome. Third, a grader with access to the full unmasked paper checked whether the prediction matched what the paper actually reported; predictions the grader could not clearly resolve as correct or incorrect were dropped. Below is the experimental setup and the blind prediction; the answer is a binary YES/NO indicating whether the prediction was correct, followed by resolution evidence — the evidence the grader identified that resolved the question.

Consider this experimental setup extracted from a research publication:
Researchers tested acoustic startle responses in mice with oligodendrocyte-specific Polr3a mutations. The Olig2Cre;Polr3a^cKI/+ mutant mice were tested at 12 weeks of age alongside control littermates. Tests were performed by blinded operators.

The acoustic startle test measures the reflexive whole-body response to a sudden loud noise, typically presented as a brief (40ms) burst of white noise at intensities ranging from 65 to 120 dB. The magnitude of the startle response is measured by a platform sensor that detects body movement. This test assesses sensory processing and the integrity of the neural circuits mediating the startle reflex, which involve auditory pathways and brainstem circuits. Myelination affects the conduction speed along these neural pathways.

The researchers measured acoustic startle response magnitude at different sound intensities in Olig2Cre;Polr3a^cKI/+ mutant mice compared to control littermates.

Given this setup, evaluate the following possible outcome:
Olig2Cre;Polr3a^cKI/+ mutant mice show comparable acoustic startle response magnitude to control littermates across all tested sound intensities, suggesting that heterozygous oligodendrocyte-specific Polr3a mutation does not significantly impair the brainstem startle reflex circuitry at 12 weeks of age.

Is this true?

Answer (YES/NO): NO